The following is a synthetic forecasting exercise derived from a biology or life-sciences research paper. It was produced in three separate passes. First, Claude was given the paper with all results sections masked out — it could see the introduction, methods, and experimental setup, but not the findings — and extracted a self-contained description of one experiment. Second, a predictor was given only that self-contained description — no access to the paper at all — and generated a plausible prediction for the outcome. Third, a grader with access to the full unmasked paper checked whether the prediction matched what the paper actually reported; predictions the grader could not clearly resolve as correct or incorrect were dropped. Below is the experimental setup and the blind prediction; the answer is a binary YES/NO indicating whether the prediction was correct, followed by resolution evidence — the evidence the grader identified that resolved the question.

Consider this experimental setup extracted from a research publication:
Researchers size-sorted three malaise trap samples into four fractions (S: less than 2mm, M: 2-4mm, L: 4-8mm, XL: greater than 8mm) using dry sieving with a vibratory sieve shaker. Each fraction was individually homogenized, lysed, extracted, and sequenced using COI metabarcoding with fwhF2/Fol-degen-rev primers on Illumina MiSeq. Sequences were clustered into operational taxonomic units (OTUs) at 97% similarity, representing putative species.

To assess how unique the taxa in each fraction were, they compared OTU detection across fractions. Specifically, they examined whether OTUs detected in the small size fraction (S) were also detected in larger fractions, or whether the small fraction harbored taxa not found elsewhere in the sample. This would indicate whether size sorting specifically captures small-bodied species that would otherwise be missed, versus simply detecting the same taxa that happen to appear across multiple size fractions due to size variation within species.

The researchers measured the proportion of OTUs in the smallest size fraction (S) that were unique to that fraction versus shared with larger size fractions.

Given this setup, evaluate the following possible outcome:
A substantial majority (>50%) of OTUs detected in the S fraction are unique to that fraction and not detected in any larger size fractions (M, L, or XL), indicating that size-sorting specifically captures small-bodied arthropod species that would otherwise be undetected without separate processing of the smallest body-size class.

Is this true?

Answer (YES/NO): YES